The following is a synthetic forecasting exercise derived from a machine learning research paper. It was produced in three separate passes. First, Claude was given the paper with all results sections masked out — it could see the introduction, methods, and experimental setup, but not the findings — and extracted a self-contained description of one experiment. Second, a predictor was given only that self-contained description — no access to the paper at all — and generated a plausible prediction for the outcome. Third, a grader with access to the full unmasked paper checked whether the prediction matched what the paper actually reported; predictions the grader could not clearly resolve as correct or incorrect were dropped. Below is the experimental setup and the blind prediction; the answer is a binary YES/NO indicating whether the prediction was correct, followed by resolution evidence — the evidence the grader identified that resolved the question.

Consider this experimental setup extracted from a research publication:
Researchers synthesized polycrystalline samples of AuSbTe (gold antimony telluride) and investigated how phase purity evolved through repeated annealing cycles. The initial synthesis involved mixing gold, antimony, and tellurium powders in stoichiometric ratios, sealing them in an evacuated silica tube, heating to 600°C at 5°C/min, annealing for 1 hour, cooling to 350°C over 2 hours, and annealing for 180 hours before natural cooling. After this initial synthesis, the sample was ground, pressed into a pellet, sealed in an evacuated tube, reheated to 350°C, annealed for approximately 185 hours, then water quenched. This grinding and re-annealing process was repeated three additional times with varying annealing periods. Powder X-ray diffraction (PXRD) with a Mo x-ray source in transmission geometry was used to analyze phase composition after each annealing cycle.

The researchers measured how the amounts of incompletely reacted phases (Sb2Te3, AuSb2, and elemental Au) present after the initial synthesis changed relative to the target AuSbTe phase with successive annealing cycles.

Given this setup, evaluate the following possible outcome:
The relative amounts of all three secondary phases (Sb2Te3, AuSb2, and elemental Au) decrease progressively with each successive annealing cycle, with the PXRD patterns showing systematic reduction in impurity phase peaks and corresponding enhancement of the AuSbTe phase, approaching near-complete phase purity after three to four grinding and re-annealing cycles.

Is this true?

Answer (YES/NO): YES